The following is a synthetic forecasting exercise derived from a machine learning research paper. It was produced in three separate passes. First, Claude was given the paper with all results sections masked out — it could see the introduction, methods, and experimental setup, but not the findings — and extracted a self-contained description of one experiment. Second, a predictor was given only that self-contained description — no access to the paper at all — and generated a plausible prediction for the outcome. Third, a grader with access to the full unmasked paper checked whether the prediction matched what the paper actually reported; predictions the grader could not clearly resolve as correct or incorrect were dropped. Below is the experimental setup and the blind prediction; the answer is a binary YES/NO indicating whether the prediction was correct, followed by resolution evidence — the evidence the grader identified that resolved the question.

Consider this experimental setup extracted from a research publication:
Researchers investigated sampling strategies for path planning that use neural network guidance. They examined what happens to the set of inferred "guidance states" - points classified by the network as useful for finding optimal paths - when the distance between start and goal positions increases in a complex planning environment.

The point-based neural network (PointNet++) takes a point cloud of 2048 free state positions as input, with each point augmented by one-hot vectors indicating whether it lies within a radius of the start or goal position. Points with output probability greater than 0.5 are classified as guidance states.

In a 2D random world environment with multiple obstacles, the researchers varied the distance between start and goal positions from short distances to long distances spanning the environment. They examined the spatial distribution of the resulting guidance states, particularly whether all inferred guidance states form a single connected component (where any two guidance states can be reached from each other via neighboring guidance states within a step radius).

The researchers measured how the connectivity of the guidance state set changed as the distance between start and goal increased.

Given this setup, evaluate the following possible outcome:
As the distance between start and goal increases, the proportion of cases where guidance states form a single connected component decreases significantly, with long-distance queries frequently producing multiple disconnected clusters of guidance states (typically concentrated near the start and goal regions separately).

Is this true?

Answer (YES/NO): YES